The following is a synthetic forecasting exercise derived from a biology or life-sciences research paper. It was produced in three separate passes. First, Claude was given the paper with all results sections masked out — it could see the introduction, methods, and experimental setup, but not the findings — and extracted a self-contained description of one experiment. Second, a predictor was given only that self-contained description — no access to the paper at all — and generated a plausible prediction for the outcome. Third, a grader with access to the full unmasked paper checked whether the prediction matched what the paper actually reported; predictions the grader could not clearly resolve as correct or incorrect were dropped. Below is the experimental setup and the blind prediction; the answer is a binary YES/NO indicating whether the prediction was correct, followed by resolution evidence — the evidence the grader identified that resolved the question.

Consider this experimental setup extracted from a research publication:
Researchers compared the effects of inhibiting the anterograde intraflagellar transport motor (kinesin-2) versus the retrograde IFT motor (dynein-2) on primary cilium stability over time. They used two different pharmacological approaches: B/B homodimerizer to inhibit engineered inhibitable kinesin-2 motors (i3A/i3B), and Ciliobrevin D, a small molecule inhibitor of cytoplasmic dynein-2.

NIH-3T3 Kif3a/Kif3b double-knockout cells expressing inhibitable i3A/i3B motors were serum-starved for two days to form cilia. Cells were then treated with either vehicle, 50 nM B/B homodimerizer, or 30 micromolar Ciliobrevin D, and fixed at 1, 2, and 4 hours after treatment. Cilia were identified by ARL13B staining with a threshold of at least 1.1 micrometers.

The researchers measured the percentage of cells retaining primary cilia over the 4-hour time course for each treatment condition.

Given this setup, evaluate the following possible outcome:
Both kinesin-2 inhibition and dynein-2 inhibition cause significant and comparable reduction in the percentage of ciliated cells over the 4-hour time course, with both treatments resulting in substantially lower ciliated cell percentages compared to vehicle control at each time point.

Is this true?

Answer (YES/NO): NO